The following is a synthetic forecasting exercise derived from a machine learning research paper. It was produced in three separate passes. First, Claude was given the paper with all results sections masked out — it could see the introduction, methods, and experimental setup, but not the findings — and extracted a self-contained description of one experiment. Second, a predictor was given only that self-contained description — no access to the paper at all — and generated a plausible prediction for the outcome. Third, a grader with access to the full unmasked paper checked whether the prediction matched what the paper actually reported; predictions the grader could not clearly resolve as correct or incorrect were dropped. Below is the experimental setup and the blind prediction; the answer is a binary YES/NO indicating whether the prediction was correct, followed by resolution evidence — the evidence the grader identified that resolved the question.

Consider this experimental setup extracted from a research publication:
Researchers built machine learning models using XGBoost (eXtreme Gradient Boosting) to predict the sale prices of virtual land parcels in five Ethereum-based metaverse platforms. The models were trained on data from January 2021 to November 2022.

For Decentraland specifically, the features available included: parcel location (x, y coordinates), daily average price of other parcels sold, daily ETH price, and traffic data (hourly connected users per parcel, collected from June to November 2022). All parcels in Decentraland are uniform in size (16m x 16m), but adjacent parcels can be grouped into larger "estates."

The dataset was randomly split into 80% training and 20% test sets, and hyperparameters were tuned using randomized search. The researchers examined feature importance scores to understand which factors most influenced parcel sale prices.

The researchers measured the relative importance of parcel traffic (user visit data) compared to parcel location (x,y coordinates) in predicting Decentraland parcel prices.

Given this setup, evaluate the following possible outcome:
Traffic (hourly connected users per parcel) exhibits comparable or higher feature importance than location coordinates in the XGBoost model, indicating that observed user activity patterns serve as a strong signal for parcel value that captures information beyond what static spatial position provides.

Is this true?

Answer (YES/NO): NO